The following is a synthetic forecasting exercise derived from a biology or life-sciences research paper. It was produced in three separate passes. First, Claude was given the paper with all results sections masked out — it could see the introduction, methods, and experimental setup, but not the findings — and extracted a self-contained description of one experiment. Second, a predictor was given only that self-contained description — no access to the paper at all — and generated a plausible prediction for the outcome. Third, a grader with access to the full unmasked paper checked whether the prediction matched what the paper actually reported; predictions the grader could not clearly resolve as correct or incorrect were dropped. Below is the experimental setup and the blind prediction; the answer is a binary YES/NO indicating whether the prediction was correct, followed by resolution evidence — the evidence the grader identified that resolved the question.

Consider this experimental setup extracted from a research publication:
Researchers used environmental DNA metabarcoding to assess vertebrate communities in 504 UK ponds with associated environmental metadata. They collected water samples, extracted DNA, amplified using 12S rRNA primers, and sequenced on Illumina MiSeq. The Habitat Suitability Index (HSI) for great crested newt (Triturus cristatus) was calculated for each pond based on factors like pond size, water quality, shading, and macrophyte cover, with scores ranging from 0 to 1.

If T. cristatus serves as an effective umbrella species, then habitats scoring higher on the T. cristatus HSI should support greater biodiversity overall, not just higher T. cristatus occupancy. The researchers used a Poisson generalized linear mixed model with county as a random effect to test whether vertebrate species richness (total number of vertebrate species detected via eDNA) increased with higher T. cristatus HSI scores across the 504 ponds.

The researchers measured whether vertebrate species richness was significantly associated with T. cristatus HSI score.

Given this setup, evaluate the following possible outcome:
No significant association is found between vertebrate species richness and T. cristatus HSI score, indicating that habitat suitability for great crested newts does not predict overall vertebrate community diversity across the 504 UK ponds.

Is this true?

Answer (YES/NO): YES